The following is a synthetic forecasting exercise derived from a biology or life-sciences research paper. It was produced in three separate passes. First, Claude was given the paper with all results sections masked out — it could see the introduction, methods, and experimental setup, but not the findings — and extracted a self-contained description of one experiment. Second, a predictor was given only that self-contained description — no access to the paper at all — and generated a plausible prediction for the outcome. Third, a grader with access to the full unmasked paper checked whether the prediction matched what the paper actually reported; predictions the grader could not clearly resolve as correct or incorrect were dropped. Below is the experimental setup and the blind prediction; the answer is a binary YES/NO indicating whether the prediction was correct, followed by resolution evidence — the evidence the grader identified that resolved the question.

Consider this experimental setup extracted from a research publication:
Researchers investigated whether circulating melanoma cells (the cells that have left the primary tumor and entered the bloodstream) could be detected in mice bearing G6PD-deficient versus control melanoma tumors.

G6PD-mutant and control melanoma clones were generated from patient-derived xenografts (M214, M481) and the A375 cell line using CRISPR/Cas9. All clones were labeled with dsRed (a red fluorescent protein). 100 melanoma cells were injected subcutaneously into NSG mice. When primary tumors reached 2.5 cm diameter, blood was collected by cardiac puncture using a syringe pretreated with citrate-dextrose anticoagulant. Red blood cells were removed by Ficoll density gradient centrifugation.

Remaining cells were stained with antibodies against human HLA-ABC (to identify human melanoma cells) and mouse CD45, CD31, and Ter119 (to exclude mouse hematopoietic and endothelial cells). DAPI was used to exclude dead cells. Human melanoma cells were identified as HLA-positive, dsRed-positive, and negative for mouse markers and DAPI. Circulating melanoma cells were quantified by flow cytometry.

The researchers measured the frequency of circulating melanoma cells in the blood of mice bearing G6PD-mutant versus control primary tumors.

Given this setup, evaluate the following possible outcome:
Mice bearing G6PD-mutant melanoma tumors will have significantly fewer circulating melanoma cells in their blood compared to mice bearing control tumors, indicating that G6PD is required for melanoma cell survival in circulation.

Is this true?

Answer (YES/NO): YES